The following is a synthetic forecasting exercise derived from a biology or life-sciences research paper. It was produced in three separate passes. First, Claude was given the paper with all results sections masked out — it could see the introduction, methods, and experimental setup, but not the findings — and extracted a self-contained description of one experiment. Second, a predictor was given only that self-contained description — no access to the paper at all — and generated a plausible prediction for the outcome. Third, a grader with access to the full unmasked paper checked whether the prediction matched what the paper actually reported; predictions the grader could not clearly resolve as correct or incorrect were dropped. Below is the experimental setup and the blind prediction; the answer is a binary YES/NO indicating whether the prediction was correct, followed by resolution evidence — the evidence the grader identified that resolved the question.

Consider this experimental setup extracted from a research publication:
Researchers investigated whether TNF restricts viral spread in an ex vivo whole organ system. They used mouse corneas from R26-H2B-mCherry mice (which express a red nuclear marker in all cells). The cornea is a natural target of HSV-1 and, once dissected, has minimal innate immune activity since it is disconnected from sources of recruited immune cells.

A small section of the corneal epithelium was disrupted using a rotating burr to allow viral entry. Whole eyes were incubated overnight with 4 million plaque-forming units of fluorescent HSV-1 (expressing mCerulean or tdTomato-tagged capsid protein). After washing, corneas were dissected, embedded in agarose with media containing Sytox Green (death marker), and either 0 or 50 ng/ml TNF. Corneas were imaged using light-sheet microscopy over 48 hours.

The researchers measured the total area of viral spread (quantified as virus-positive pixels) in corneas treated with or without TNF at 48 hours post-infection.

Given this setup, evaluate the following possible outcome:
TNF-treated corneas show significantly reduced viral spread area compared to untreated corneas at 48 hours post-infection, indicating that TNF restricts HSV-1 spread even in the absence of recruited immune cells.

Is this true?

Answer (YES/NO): YES